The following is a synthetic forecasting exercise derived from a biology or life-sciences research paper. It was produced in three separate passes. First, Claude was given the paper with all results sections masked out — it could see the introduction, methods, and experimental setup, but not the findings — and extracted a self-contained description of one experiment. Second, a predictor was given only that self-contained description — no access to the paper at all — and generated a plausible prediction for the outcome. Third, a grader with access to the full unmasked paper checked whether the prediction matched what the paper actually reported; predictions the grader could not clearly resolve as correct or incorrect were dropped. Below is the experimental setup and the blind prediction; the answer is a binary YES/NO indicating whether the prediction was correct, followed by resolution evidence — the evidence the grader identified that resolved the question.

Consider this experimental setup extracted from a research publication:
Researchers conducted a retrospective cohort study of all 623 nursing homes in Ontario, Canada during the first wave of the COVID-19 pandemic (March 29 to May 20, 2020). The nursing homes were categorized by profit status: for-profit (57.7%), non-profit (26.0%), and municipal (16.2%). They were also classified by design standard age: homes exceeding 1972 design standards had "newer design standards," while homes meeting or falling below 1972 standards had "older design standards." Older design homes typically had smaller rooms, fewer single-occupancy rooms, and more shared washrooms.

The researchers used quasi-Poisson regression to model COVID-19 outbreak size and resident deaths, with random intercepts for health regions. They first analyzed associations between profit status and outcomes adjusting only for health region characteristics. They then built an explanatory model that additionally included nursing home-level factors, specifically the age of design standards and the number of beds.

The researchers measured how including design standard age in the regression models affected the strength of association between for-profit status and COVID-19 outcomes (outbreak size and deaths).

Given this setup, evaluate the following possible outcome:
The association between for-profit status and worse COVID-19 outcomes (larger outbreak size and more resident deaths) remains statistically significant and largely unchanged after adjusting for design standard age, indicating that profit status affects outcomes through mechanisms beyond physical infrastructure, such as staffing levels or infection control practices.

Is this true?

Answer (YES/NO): NO